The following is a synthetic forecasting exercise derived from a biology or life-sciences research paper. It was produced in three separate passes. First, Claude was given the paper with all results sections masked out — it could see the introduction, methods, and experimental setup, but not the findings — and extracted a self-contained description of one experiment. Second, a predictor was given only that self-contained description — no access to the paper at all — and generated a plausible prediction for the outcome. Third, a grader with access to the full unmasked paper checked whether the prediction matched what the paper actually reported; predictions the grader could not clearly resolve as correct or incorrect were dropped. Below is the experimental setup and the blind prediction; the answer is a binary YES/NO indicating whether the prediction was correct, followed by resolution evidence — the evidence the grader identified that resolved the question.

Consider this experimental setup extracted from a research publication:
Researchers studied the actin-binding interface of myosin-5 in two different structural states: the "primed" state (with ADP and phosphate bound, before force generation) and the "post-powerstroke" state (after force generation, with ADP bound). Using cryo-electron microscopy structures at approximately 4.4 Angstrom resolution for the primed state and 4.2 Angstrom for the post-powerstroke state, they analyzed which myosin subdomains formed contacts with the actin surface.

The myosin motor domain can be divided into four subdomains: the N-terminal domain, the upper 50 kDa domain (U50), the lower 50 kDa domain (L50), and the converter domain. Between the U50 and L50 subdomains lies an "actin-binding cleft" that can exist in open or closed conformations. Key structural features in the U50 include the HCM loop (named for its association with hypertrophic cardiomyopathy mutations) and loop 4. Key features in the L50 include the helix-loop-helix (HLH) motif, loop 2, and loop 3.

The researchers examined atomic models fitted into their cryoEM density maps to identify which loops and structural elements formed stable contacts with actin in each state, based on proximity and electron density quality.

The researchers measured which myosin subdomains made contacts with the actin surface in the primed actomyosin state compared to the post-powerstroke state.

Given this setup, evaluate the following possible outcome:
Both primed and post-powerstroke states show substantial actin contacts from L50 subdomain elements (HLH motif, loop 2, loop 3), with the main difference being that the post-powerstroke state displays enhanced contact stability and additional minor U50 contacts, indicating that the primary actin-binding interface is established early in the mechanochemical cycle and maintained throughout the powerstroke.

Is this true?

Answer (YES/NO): NO